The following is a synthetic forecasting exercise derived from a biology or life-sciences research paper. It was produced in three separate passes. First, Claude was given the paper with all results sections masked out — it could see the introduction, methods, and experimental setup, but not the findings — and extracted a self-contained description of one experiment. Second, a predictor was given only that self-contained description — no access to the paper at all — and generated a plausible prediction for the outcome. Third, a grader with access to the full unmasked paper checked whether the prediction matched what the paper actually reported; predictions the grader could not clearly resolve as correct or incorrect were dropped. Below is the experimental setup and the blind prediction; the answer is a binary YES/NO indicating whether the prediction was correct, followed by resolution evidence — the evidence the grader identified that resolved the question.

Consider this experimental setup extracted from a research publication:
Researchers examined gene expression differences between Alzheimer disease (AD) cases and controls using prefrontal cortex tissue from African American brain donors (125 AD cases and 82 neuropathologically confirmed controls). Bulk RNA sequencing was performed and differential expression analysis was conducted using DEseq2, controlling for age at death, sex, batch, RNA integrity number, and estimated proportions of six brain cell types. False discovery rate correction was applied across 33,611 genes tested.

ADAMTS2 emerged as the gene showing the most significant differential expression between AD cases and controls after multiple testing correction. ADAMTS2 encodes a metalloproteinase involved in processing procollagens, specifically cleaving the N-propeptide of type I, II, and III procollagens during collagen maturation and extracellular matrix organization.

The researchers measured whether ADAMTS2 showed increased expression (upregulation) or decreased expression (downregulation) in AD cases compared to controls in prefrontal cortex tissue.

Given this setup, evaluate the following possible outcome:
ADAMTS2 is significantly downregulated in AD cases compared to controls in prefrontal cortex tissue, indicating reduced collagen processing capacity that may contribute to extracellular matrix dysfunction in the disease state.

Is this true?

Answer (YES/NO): NO